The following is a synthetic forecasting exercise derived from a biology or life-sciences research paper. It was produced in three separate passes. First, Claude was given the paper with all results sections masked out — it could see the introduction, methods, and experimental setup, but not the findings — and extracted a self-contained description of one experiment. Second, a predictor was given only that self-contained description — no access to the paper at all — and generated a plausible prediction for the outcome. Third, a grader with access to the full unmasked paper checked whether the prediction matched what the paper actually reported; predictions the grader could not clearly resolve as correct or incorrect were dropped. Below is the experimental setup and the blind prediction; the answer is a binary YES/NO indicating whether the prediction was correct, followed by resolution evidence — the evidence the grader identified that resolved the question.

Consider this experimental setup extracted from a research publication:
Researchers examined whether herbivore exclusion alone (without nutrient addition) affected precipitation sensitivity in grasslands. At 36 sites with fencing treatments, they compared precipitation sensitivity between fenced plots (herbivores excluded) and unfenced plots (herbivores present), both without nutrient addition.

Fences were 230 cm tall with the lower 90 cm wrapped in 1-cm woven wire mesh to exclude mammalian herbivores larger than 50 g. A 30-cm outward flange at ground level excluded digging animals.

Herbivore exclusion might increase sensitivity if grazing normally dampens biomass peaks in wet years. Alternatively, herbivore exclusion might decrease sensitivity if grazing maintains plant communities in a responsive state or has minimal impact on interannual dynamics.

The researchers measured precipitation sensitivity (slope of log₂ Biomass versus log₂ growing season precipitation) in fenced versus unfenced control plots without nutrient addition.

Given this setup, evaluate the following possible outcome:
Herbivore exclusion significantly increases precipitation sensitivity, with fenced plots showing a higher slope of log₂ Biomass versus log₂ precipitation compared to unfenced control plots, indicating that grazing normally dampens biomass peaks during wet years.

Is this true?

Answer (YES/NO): NO